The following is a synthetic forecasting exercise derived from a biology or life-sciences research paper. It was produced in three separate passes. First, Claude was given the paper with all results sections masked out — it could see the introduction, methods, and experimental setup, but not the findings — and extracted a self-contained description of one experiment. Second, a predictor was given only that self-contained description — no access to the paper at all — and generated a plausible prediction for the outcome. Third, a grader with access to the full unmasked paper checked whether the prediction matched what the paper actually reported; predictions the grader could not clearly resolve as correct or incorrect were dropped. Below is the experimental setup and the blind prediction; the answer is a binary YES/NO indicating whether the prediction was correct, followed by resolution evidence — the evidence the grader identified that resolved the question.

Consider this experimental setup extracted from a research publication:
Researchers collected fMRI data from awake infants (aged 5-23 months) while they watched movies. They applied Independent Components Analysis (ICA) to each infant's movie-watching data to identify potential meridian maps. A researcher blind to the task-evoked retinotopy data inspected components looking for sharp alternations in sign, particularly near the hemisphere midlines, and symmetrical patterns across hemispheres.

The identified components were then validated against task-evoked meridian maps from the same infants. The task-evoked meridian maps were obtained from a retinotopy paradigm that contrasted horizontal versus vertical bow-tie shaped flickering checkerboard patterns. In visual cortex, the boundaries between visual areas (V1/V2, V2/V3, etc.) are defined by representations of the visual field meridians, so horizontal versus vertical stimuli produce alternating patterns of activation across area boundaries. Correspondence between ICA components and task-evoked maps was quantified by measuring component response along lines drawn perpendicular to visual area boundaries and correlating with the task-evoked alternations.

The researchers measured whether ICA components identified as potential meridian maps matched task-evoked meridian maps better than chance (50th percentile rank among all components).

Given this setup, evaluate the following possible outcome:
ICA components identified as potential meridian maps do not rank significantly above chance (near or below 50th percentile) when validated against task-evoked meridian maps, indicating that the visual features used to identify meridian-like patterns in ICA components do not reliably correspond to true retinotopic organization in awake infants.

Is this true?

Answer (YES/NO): NO